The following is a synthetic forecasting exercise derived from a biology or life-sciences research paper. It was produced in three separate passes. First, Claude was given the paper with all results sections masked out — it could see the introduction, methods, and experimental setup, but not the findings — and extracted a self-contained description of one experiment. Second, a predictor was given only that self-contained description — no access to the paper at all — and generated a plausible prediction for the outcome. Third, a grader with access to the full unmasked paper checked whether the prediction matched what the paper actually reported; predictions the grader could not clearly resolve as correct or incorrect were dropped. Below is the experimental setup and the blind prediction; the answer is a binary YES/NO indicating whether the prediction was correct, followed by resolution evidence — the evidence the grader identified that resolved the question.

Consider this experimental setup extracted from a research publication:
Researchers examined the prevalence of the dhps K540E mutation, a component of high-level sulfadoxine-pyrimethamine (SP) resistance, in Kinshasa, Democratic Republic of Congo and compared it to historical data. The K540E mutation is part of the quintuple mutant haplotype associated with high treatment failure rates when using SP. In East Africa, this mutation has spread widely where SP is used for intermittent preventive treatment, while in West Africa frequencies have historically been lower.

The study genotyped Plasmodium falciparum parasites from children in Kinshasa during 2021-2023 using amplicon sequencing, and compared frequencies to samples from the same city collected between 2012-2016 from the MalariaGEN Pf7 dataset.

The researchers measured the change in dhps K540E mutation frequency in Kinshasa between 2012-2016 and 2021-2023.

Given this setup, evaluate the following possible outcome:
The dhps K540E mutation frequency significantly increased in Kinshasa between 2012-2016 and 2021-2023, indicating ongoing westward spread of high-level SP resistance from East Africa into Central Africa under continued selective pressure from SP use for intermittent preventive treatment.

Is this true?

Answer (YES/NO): YES